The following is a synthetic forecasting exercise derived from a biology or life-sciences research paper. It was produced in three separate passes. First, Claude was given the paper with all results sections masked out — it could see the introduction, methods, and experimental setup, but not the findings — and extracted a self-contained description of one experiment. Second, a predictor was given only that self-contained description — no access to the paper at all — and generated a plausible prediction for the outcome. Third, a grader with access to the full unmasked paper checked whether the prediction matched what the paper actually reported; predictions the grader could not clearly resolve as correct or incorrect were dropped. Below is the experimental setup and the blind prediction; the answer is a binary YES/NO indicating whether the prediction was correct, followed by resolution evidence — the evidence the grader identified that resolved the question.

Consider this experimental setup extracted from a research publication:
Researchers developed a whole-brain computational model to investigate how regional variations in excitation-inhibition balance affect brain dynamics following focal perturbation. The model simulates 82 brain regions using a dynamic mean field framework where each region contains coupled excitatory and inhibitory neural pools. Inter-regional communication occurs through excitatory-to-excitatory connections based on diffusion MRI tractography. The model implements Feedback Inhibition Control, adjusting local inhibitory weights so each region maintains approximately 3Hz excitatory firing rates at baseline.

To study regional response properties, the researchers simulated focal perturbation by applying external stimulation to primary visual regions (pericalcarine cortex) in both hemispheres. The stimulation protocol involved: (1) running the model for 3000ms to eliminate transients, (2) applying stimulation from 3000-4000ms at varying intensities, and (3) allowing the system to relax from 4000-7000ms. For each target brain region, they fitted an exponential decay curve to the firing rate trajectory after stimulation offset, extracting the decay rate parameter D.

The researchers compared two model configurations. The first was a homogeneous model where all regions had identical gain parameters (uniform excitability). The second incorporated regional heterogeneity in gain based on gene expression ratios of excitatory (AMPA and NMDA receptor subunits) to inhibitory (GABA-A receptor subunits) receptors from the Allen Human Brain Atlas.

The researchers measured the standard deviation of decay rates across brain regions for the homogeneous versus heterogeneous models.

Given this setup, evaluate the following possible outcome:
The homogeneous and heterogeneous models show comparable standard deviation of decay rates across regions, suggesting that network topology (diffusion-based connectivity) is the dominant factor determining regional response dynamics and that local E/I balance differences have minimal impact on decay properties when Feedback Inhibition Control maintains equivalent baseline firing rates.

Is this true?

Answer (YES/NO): NO